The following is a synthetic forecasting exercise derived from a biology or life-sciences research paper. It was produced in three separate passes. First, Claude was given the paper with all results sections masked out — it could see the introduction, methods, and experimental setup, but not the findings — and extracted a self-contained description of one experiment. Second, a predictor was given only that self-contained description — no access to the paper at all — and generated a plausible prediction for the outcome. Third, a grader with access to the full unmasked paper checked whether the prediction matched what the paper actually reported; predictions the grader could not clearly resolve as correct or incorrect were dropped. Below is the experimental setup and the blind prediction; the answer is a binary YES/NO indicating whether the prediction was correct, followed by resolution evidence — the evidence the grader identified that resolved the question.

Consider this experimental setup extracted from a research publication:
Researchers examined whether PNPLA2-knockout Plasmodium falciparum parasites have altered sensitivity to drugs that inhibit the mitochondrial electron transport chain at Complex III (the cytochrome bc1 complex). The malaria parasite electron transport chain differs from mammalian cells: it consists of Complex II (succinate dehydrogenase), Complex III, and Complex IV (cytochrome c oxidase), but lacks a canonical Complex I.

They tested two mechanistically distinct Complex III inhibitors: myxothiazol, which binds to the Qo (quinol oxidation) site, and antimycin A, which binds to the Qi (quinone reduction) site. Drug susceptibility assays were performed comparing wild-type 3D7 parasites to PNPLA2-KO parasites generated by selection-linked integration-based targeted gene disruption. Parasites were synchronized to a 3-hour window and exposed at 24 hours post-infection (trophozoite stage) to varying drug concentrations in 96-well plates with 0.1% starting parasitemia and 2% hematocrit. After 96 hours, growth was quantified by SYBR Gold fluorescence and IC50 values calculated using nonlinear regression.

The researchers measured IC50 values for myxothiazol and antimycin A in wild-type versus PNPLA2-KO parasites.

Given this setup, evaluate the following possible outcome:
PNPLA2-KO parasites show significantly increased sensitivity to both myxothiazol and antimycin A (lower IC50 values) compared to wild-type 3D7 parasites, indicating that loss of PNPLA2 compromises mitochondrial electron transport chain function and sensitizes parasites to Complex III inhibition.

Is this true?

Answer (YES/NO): YES